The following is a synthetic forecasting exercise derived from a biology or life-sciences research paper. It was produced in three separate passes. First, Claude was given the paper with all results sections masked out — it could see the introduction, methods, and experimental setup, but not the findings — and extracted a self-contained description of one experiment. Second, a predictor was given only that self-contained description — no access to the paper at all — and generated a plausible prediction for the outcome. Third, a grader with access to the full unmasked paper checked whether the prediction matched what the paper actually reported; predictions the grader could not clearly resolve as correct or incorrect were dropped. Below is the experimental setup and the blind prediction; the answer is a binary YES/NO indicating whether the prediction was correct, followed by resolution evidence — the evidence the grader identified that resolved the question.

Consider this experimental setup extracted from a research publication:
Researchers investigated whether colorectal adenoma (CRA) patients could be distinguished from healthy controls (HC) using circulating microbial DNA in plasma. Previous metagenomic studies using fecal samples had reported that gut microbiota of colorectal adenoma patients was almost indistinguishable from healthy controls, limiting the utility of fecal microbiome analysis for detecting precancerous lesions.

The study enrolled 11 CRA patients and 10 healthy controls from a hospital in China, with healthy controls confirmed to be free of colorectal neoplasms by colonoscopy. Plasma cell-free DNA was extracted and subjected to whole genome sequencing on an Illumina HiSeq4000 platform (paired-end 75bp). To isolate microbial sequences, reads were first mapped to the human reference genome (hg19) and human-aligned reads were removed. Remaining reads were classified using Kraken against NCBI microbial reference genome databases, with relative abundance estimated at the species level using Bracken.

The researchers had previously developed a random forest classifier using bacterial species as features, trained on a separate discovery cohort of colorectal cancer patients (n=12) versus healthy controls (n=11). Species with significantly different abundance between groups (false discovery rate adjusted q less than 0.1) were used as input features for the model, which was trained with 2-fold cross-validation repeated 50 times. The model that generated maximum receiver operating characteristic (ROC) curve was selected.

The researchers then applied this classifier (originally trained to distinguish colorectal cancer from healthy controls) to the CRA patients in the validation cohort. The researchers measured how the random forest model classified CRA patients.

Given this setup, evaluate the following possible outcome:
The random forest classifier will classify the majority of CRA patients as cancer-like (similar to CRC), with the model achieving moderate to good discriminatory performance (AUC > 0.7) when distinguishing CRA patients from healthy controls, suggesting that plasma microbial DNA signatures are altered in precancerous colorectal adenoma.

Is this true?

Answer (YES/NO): YES